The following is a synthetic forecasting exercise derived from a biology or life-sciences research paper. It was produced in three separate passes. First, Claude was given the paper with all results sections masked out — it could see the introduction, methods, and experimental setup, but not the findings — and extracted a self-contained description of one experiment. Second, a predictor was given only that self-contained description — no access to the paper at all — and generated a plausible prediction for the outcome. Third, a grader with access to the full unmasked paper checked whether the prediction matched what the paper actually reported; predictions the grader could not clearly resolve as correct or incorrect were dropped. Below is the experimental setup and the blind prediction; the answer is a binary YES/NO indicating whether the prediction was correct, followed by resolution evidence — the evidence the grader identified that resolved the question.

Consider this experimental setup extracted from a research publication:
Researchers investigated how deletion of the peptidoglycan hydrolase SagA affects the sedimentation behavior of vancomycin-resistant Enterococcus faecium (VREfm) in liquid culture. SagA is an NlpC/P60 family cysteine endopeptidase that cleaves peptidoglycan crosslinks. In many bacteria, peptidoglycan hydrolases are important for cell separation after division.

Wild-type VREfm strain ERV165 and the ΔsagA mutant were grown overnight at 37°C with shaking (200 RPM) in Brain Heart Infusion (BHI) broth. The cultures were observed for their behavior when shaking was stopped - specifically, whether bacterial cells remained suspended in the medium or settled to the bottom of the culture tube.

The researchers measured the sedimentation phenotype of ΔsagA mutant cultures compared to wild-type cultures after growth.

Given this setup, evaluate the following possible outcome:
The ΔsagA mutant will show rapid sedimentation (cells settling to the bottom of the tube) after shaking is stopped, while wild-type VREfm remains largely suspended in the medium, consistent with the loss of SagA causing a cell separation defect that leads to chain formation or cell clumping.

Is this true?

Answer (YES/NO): YES